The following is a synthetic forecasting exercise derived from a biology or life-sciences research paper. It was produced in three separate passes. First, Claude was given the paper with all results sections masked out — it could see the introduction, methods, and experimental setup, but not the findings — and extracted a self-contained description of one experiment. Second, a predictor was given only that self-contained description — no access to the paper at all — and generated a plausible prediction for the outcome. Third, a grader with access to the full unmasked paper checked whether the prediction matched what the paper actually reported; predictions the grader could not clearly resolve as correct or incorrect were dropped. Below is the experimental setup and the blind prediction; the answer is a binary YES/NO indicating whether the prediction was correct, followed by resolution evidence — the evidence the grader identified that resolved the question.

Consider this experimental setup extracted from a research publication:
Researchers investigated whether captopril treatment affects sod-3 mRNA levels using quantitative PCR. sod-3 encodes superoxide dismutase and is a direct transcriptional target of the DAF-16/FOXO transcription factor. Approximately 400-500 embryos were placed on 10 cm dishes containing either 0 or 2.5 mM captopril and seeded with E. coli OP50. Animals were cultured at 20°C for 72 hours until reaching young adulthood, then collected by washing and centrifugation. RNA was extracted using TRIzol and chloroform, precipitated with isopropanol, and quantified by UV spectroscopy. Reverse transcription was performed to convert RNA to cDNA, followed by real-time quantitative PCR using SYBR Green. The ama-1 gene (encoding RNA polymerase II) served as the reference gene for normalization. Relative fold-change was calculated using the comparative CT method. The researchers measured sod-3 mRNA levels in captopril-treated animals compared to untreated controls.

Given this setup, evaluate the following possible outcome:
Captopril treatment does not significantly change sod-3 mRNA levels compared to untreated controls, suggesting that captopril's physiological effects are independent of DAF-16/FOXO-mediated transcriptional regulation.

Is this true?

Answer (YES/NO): YES